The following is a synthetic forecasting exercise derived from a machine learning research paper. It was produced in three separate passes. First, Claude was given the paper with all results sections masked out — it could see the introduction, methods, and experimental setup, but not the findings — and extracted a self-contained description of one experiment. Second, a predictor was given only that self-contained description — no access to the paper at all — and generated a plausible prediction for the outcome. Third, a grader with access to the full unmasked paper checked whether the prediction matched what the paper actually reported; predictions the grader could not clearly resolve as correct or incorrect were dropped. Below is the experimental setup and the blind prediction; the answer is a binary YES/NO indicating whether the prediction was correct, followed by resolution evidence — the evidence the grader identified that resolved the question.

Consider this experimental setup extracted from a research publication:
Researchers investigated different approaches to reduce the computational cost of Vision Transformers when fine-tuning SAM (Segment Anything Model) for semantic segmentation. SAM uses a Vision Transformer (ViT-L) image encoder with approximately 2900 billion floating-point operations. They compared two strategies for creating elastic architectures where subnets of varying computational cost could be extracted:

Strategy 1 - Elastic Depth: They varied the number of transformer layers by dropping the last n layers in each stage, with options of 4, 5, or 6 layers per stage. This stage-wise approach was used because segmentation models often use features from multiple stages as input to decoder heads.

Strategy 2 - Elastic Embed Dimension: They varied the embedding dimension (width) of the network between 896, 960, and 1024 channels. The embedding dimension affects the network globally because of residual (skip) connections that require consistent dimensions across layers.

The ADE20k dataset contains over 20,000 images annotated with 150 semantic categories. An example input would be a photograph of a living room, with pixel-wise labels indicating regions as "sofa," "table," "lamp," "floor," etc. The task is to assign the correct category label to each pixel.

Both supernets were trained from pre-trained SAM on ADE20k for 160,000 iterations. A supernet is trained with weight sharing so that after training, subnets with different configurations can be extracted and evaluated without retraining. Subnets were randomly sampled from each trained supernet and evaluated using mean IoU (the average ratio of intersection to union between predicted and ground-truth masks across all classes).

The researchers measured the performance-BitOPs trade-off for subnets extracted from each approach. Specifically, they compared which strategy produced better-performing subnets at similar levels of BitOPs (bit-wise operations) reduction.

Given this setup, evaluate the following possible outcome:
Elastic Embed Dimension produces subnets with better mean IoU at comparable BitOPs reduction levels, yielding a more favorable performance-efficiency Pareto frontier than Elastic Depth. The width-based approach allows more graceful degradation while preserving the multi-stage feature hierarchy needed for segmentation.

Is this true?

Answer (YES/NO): NO